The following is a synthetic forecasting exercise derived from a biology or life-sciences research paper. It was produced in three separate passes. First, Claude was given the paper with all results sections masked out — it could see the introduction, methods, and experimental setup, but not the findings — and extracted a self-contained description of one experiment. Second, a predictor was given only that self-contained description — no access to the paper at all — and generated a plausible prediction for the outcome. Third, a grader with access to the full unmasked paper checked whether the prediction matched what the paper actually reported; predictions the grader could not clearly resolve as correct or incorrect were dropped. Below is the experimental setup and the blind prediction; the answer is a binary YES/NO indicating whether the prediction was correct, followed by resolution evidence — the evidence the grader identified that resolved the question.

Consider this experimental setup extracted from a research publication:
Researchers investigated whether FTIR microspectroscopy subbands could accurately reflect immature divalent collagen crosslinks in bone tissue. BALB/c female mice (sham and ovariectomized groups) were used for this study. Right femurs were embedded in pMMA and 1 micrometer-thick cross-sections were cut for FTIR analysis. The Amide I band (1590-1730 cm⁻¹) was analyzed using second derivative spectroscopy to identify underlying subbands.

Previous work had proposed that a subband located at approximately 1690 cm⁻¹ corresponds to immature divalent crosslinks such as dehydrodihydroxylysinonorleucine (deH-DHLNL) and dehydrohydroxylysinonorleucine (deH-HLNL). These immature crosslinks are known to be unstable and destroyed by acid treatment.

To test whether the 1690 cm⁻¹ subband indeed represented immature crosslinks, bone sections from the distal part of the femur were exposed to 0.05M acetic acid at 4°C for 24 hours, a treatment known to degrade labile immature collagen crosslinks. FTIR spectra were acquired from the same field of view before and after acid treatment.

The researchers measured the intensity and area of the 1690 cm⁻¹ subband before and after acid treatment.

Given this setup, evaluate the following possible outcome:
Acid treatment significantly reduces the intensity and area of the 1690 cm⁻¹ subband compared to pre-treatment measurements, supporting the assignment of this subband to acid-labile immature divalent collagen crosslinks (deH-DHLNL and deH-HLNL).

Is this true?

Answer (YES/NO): YES